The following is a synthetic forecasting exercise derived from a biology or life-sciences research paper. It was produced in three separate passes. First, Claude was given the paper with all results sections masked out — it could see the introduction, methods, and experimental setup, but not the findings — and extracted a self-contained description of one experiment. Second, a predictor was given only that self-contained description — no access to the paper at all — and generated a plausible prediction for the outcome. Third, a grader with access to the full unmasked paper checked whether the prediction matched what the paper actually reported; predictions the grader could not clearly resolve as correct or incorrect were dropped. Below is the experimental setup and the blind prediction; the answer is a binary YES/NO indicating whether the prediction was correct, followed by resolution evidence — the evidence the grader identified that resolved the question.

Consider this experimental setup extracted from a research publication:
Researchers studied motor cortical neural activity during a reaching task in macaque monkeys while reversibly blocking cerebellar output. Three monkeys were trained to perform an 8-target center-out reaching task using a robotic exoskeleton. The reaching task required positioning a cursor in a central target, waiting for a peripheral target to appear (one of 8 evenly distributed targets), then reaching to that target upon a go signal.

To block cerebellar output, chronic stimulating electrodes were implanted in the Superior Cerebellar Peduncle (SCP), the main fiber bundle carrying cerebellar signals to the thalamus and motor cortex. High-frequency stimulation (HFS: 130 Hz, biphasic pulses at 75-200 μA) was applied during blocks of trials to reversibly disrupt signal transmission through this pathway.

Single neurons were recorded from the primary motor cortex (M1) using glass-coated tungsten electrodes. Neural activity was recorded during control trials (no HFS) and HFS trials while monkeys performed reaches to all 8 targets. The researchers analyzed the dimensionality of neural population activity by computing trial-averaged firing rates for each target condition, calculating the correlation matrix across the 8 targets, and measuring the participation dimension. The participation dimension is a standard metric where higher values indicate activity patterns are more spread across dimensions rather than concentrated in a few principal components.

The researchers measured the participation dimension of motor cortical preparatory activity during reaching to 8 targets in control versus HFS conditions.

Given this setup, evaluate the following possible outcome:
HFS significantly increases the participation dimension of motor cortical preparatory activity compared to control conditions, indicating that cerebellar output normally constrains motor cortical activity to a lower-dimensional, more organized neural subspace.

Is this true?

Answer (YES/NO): YES